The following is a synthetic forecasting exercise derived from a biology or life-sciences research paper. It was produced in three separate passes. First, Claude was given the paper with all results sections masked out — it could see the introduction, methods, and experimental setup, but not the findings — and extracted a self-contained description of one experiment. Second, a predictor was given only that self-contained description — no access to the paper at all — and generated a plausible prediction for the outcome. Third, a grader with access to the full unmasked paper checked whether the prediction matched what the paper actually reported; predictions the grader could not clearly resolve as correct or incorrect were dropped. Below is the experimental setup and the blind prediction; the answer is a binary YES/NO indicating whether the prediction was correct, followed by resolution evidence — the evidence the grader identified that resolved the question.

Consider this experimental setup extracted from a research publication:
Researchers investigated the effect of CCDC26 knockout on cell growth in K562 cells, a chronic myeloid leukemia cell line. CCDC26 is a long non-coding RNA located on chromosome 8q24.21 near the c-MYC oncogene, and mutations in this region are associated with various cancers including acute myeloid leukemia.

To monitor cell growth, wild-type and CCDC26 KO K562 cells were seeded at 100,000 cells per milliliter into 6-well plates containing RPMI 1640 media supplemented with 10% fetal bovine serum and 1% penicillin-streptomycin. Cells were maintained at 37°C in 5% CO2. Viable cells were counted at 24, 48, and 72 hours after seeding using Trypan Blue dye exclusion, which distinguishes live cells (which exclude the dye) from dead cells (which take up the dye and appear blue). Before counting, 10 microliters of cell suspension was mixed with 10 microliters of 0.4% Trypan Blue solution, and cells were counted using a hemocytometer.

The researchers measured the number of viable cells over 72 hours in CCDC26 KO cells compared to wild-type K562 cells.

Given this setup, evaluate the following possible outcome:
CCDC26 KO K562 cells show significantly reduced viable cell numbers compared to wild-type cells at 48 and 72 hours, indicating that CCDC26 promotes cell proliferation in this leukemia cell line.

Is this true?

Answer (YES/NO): YES